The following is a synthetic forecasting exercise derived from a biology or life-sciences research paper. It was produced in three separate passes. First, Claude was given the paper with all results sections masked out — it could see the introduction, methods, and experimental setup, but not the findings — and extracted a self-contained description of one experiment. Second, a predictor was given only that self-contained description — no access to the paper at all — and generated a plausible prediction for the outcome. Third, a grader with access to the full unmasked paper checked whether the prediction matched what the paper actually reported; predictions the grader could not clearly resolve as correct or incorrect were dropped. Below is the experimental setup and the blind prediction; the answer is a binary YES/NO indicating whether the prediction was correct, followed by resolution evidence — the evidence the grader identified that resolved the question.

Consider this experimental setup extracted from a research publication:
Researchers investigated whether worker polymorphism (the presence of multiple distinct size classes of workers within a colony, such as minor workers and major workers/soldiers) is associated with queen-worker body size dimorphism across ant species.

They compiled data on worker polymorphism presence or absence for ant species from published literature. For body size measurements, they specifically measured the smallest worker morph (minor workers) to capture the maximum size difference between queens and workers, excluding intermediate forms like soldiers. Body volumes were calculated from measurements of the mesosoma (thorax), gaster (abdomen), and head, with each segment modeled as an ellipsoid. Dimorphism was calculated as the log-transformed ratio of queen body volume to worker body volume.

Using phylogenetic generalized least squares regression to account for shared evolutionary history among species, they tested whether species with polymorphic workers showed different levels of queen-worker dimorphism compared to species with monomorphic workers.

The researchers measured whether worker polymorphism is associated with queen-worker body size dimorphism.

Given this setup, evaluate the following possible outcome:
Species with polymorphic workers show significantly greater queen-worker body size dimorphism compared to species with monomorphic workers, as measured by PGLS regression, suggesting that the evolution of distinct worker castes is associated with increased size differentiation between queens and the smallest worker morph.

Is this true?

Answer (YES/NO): YES